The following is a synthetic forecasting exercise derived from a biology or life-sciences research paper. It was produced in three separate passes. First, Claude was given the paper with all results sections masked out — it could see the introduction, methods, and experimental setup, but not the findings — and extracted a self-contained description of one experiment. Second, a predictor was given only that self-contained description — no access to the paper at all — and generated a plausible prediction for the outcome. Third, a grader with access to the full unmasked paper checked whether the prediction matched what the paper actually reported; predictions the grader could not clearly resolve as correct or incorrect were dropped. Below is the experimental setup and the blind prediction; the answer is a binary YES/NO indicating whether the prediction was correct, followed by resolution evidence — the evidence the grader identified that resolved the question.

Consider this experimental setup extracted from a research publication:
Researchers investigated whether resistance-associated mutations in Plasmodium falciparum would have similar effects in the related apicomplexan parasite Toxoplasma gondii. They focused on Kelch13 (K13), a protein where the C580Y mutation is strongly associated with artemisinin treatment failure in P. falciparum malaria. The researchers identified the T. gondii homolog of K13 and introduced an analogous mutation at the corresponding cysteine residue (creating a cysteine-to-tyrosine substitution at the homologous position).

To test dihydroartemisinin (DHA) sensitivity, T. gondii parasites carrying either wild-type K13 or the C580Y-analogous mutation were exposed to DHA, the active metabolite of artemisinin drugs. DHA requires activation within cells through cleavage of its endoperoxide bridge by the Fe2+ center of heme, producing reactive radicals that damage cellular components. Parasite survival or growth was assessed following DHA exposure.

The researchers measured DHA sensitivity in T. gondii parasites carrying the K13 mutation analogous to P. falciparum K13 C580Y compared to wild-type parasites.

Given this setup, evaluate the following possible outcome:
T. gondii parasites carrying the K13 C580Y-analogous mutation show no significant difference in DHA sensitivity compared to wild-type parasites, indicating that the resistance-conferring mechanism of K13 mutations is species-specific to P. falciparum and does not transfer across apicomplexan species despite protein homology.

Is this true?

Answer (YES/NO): NO